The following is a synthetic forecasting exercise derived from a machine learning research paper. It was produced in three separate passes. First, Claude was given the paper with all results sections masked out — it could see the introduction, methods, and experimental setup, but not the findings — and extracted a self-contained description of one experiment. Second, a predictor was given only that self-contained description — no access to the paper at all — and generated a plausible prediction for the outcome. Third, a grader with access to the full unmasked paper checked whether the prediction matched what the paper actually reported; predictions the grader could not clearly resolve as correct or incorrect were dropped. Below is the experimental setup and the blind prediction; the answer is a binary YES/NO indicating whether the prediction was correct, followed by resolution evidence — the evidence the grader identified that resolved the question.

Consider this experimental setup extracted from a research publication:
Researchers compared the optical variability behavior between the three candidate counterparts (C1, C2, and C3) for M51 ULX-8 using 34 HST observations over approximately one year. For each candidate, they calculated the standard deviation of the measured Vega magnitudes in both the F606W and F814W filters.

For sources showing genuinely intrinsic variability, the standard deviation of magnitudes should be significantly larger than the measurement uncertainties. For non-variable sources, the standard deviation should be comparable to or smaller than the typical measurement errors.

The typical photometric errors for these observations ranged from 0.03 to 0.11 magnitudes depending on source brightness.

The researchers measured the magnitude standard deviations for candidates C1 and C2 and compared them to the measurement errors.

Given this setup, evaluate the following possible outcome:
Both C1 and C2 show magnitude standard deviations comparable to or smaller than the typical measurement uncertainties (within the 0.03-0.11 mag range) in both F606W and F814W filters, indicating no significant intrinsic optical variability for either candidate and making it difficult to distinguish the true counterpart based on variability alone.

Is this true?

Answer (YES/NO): YES